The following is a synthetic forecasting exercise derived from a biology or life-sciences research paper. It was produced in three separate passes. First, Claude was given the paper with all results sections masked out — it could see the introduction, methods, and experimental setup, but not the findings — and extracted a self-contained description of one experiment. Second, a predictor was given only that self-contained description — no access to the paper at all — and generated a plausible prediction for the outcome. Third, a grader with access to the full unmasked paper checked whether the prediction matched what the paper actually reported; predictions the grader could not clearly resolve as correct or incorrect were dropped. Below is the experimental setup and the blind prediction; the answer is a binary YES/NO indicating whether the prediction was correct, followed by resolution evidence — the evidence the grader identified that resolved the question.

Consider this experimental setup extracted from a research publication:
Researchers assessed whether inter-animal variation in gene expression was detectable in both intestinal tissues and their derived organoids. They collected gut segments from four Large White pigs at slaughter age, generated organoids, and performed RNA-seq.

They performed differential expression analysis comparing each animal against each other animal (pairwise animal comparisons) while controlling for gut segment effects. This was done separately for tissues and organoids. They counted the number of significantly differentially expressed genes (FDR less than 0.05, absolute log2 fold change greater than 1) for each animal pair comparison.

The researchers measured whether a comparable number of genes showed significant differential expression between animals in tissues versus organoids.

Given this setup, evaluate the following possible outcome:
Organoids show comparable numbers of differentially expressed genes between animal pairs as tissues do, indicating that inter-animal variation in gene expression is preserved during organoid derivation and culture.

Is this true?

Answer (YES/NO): NO